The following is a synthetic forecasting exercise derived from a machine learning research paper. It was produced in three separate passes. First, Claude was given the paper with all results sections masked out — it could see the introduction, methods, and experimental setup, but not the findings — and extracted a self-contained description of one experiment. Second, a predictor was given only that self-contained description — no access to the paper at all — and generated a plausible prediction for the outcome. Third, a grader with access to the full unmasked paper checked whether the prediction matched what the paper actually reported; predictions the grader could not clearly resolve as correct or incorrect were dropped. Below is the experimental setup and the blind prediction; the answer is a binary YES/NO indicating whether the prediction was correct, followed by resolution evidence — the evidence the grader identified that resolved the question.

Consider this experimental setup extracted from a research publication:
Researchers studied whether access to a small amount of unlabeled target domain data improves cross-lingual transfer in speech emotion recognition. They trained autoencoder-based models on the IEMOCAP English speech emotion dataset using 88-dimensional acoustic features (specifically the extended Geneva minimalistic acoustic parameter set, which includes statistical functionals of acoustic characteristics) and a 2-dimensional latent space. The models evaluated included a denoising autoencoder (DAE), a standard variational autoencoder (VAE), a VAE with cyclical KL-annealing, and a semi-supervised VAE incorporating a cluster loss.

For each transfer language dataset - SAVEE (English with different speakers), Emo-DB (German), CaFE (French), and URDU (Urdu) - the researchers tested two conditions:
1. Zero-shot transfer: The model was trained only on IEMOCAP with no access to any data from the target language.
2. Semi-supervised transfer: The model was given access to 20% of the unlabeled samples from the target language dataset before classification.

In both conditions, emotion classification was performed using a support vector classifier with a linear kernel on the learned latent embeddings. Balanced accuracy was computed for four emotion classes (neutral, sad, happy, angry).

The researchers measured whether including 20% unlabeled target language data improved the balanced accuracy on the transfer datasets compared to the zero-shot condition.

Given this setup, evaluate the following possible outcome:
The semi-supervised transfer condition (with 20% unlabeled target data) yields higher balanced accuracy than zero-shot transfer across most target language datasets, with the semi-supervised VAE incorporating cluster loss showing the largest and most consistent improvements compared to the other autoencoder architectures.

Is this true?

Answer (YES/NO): NO